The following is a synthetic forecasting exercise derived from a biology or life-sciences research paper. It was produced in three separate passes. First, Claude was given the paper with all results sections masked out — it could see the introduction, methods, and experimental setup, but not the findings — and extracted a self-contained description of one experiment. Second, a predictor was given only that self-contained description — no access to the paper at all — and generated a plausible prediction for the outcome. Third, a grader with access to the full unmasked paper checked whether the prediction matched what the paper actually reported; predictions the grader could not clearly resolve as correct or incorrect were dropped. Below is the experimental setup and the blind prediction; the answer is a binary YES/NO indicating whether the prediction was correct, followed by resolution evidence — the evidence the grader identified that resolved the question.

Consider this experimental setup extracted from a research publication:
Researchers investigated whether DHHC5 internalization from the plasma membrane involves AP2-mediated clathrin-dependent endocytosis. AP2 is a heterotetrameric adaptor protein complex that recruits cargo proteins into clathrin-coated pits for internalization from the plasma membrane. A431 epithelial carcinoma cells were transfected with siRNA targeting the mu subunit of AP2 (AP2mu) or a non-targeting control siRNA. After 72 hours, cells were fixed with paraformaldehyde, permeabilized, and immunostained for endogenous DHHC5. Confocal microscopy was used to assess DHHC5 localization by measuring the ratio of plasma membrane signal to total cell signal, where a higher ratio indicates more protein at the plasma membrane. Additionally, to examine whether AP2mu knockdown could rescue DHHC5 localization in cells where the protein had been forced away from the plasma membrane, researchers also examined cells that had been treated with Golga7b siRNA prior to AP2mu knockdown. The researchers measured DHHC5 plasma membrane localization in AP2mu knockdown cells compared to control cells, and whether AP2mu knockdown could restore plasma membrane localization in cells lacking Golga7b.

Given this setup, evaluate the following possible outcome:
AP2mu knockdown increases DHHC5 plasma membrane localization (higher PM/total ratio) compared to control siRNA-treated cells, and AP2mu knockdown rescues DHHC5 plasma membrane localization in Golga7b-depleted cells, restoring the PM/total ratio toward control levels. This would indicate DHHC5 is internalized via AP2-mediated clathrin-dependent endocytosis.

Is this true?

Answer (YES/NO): YES